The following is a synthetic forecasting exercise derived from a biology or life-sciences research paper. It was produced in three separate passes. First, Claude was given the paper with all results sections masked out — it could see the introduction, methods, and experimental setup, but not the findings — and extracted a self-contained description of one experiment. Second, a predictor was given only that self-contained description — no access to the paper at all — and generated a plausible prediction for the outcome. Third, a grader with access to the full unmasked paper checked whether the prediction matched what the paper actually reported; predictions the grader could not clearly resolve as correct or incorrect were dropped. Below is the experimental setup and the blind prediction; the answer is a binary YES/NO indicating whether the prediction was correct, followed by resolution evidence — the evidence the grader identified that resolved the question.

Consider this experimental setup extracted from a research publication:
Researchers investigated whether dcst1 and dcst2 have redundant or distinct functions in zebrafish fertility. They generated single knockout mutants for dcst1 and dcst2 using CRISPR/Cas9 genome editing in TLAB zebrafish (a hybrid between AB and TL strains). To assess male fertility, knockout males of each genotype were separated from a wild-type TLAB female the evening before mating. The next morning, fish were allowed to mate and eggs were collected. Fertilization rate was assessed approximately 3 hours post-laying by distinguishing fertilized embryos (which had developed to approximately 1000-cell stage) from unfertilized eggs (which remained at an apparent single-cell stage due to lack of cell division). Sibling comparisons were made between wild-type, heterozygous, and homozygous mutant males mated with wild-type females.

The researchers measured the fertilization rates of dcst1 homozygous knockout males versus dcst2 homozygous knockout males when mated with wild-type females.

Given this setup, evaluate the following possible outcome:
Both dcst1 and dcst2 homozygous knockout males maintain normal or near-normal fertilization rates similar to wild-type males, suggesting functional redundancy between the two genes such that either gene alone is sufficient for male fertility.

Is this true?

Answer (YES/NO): NO